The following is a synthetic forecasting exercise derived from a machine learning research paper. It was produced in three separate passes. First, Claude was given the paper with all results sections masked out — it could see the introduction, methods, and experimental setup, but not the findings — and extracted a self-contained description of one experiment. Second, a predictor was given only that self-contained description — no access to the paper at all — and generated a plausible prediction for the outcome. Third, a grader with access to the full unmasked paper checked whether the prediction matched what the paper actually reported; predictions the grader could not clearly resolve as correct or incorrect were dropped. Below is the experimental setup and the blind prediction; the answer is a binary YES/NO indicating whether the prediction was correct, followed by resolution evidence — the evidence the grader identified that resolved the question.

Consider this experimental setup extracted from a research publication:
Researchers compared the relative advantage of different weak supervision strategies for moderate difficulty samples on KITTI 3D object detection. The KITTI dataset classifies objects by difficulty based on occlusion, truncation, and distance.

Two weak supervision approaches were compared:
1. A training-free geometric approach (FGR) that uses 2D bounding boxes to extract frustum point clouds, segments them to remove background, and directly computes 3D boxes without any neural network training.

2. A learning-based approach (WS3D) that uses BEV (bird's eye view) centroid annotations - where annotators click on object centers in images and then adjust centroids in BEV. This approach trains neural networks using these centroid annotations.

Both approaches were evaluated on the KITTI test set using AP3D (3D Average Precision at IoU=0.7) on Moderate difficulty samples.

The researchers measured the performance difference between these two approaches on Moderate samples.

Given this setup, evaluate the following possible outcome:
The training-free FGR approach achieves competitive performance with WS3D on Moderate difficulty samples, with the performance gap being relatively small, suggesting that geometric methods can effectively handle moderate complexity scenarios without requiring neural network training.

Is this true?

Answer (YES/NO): NO